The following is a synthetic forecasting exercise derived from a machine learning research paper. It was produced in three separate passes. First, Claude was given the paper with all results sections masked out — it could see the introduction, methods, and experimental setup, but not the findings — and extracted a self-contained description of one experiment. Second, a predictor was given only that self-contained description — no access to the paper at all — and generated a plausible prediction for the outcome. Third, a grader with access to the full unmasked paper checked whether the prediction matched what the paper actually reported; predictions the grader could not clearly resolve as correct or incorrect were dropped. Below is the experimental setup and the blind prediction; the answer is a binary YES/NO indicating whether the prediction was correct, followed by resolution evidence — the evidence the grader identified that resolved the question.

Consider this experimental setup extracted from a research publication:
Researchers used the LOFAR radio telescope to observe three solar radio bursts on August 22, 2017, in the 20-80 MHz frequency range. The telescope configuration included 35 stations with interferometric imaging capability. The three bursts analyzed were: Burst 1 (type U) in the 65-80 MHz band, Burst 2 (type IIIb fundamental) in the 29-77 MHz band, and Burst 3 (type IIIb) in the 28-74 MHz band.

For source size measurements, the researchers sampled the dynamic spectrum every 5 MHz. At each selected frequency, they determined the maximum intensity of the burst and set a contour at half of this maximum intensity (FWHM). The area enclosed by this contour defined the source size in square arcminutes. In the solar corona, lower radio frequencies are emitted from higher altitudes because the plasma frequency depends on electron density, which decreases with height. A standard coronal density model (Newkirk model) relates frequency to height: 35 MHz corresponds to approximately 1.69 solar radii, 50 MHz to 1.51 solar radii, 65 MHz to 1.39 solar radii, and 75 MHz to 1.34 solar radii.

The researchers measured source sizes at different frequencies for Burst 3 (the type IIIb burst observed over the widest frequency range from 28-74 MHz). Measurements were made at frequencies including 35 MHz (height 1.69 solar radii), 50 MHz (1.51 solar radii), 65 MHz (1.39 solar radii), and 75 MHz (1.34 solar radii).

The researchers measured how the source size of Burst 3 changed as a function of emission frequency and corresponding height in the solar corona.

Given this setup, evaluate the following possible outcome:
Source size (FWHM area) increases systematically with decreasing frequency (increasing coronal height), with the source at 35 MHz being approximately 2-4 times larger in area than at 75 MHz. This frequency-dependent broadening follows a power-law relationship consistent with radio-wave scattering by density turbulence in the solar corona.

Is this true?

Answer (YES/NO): NO